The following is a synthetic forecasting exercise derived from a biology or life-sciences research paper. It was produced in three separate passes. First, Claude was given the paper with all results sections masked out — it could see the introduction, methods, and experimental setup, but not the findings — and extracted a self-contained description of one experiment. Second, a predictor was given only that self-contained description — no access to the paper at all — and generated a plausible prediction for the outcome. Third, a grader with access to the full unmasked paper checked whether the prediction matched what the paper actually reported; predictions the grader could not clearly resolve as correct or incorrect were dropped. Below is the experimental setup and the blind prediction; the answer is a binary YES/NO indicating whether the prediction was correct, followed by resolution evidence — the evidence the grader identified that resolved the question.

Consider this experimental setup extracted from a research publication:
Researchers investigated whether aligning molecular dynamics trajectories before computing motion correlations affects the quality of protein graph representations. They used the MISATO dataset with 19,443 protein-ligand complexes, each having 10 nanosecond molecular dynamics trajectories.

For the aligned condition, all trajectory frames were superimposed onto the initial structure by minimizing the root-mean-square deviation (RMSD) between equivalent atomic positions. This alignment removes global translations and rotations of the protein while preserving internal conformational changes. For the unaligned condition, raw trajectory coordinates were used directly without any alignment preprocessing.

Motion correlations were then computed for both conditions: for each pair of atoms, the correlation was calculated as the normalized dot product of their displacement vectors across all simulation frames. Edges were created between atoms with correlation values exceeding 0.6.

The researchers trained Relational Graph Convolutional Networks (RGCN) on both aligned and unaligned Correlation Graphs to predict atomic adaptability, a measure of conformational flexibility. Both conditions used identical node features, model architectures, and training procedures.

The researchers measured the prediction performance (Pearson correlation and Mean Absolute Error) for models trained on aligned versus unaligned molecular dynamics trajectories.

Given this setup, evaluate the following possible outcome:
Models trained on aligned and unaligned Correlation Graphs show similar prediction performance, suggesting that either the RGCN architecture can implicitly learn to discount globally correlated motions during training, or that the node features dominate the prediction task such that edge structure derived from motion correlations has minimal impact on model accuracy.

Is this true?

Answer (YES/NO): NO